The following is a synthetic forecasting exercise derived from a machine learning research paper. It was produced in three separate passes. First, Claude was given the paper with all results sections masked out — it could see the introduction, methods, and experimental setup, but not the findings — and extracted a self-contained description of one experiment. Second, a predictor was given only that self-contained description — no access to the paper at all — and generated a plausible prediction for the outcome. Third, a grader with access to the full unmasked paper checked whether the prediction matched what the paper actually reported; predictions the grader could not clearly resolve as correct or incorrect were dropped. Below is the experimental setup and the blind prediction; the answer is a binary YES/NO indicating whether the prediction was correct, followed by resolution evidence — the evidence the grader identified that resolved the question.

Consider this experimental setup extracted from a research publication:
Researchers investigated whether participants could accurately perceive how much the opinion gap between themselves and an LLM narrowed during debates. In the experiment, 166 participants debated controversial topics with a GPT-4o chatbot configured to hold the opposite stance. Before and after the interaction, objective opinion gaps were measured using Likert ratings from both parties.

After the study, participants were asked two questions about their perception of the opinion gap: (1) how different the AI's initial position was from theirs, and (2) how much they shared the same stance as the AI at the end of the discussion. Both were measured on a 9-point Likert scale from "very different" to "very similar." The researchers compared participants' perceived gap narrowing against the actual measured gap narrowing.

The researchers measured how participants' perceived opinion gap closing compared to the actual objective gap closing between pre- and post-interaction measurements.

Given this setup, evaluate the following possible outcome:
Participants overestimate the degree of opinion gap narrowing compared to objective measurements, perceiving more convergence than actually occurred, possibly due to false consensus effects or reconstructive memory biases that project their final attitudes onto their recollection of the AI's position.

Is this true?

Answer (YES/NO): NO